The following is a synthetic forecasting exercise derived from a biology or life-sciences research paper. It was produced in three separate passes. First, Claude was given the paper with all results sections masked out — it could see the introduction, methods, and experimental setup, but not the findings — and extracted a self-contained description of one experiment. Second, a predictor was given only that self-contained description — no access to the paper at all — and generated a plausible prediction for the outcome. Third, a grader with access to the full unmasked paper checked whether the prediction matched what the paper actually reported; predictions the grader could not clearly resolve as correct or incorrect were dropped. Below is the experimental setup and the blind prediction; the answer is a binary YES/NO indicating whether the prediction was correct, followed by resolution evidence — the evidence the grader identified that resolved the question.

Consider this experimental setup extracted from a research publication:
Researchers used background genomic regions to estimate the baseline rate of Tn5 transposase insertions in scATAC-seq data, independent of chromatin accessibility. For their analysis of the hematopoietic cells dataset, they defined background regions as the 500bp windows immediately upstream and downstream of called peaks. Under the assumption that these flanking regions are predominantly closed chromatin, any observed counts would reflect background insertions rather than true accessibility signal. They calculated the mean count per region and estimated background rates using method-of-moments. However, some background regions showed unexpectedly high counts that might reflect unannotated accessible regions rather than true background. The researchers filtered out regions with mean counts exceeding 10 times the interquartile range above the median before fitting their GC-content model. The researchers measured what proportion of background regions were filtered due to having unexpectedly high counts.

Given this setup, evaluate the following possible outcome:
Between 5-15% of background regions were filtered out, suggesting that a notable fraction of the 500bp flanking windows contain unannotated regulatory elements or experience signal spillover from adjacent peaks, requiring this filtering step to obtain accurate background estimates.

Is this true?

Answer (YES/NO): YES